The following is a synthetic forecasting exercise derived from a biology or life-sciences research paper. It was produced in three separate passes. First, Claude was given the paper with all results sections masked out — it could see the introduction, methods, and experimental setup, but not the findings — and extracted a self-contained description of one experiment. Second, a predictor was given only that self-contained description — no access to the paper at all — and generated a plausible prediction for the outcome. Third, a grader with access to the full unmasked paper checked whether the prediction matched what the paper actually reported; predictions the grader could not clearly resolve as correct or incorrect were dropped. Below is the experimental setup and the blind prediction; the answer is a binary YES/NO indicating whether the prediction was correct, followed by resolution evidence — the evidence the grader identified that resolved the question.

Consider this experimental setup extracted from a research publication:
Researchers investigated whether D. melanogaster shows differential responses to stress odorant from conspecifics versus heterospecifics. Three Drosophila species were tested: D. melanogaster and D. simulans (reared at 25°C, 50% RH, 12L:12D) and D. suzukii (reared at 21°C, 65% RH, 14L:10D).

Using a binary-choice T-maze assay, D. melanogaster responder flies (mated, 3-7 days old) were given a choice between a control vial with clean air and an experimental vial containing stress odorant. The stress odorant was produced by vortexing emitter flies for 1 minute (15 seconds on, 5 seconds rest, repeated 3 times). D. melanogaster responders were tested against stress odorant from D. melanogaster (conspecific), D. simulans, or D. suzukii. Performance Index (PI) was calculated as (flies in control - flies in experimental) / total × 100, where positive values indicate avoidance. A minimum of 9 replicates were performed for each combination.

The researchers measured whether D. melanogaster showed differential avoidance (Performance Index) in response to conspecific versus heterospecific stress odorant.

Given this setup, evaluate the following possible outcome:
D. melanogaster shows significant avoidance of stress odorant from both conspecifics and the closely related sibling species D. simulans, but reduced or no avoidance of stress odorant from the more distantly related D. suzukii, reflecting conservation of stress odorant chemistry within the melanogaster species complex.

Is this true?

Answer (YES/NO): NO